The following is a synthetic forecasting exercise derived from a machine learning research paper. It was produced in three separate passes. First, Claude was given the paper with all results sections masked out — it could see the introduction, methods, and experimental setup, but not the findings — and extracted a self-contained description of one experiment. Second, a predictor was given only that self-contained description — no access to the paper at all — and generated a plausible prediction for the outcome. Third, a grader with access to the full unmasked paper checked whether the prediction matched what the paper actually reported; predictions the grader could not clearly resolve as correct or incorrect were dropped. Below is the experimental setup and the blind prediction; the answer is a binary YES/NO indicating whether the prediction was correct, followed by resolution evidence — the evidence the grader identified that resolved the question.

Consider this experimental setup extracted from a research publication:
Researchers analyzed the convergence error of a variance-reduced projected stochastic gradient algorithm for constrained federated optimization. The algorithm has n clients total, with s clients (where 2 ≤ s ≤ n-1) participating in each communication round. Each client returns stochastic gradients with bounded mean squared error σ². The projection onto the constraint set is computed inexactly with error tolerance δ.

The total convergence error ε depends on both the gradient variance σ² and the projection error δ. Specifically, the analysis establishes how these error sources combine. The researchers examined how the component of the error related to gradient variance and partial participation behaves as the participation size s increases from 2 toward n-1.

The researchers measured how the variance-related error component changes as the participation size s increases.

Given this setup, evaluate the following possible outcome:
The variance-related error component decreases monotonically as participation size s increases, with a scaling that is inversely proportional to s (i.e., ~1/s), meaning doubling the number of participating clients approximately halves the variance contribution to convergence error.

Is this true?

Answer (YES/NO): NO